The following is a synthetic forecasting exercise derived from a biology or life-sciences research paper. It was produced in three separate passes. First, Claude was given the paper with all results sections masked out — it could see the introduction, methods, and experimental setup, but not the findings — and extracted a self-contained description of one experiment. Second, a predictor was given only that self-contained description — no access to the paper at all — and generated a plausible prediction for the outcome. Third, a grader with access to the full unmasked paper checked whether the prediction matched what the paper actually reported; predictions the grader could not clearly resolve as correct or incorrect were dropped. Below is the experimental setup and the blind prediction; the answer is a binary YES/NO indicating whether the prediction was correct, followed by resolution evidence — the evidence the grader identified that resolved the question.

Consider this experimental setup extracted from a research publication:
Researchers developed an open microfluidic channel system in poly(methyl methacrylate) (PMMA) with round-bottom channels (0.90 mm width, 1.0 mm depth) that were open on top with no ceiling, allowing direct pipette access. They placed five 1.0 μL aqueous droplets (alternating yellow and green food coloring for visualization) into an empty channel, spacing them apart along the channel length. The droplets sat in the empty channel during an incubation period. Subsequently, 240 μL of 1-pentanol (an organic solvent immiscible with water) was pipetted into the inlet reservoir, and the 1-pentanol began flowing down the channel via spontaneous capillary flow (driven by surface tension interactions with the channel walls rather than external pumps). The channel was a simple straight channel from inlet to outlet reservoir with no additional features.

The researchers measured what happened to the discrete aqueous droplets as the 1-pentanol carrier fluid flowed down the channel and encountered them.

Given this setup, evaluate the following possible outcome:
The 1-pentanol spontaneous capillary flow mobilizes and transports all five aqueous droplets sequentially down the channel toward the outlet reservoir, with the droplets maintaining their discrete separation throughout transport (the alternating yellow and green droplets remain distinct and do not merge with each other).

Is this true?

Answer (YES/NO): NO